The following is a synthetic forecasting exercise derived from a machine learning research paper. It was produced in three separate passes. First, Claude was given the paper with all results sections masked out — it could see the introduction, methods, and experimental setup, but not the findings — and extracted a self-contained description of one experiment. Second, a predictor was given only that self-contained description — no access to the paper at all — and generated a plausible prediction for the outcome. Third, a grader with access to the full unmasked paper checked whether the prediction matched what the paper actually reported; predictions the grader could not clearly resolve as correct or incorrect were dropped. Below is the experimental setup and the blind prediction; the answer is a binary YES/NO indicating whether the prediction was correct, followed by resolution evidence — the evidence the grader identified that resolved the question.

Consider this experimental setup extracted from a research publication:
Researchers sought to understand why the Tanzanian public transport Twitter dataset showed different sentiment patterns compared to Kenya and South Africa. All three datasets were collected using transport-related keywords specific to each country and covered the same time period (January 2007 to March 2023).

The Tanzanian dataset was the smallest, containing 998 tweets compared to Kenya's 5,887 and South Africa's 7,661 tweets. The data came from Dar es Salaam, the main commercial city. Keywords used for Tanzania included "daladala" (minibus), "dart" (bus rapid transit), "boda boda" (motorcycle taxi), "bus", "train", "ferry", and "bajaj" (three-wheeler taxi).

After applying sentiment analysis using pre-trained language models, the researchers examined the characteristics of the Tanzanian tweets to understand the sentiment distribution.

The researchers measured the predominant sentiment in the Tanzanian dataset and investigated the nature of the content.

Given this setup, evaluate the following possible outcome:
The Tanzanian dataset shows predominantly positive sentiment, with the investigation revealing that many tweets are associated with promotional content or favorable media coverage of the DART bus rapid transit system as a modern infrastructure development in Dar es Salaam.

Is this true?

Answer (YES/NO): YES